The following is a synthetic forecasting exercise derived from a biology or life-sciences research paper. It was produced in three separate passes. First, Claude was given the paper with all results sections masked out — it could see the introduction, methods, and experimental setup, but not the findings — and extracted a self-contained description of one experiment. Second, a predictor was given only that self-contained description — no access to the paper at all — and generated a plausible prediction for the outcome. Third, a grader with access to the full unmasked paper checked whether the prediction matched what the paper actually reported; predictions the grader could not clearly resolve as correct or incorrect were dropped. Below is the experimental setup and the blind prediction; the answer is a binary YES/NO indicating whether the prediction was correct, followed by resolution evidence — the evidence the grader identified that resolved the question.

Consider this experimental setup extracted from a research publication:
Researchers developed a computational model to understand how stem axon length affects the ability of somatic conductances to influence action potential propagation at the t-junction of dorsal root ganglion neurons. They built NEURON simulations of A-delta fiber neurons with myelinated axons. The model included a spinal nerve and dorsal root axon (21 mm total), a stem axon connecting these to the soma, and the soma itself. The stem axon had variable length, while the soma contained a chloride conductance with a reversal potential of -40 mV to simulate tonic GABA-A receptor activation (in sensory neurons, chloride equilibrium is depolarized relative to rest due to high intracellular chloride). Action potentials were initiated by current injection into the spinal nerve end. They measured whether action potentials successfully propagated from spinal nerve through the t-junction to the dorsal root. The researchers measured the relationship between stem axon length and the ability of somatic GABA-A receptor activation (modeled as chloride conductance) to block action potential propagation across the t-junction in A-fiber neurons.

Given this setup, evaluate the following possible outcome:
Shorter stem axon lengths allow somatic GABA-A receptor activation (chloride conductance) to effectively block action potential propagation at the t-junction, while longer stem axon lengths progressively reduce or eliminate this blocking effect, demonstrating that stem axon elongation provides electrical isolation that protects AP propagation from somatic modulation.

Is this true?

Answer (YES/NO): YES